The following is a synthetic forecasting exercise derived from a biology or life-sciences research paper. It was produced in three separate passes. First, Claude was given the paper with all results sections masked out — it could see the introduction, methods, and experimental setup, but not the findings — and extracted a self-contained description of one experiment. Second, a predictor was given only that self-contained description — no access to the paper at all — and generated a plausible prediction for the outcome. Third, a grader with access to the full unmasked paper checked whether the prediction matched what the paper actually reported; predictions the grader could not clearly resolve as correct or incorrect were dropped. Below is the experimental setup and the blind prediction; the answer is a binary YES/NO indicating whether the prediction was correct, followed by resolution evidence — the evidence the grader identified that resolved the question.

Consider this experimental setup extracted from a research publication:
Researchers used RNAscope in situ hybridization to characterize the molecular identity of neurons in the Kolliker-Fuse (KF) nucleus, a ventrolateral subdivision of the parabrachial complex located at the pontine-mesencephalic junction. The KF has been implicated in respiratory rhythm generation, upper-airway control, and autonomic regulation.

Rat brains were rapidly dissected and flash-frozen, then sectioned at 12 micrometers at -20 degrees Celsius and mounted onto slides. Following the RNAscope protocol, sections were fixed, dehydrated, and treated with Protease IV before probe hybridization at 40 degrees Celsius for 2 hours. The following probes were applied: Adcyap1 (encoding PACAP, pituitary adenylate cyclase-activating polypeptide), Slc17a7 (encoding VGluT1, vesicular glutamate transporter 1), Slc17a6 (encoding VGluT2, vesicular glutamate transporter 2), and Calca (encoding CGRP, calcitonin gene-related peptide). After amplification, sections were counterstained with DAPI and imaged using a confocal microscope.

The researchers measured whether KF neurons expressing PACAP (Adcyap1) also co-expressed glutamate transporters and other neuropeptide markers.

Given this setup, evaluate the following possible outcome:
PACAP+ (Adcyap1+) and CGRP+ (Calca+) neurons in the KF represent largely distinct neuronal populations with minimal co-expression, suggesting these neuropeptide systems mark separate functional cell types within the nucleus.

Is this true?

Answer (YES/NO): NO